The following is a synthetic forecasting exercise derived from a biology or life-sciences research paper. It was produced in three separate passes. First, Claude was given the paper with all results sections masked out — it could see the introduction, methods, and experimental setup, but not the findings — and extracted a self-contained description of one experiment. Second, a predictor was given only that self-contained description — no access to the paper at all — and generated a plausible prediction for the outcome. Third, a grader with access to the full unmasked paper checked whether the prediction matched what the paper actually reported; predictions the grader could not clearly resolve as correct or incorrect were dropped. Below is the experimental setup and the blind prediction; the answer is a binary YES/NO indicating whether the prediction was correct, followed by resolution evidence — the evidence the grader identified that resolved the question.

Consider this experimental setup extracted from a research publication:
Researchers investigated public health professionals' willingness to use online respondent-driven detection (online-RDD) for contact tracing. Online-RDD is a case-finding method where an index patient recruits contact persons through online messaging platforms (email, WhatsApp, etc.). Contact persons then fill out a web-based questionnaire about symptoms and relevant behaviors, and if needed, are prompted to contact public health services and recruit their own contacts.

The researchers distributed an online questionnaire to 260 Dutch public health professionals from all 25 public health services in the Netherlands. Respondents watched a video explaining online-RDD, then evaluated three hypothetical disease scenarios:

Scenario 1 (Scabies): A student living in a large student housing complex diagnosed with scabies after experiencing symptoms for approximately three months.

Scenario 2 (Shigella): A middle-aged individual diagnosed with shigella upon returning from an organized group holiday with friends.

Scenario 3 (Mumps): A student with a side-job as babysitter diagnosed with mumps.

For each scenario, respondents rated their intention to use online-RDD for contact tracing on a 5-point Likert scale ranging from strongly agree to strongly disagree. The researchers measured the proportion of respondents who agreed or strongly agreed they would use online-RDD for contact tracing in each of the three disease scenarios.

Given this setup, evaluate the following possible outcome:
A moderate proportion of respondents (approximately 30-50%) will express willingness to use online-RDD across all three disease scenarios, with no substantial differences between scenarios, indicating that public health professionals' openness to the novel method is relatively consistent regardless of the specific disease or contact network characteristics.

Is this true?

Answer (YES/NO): NO